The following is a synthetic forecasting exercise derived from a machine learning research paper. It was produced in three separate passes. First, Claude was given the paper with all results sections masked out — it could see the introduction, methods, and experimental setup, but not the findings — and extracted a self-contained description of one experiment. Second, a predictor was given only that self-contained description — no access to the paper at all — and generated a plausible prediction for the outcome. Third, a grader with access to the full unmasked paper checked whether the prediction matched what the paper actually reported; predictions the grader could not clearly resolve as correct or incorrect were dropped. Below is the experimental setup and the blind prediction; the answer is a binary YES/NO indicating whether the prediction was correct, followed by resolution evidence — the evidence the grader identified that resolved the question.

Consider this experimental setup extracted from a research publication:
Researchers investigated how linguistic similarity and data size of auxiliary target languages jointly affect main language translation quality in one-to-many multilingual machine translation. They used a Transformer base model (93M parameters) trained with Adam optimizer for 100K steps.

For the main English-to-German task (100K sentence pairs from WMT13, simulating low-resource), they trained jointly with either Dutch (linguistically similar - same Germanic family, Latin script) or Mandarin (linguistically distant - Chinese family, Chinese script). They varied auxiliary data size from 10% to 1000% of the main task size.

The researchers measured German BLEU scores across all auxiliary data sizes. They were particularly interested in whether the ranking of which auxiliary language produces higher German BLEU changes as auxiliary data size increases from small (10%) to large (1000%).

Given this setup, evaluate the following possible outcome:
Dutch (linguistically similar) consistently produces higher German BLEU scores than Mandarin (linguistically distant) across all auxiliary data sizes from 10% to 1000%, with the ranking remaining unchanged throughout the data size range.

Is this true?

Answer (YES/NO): NO